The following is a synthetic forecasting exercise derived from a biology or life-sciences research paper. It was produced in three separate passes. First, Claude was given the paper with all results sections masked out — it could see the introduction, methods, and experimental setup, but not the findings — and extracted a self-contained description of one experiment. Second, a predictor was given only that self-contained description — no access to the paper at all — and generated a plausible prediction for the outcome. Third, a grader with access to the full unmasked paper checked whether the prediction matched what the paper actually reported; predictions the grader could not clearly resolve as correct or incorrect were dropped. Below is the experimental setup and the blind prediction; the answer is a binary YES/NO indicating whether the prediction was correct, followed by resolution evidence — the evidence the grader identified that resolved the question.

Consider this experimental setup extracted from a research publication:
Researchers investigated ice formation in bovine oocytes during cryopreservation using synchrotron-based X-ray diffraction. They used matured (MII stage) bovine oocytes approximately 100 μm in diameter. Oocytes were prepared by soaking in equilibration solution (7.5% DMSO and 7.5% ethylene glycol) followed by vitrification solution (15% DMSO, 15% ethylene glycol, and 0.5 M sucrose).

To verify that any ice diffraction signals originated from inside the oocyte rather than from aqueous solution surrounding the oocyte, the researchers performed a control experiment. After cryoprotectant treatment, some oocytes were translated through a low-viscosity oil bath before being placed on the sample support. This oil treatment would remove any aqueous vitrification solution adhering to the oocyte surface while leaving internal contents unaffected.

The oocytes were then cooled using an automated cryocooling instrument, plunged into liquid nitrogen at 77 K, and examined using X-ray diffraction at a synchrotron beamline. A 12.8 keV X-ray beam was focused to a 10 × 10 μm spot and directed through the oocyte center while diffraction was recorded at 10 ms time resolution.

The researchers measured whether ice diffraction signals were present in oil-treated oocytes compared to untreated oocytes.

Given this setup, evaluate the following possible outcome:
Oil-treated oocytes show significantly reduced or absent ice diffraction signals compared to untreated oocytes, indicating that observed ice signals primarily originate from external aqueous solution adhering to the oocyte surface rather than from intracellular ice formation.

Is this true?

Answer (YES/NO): NO